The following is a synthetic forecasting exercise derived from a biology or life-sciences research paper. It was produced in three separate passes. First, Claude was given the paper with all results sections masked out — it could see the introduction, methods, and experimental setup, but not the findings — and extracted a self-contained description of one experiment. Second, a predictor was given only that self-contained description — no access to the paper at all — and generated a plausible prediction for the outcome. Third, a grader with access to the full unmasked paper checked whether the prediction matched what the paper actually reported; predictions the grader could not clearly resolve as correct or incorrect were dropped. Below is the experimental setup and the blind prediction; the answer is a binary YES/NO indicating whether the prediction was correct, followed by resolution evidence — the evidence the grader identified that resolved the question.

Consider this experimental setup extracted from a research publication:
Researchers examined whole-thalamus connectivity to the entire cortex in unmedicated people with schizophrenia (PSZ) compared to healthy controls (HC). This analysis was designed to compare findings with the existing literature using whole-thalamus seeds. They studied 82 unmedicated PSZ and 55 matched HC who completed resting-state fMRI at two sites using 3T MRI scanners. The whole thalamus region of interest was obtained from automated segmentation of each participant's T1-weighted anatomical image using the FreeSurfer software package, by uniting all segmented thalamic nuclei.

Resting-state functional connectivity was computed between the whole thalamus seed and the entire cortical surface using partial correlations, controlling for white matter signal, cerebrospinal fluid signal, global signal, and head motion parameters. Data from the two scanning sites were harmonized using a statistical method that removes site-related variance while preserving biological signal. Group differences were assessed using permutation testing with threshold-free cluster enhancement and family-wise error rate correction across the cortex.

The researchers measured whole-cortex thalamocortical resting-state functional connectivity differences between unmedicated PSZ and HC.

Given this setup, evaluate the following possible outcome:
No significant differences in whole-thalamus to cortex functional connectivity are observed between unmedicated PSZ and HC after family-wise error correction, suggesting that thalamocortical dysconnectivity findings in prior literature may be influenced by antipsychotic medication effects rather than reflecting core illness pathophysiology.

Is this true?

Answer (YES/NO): NO